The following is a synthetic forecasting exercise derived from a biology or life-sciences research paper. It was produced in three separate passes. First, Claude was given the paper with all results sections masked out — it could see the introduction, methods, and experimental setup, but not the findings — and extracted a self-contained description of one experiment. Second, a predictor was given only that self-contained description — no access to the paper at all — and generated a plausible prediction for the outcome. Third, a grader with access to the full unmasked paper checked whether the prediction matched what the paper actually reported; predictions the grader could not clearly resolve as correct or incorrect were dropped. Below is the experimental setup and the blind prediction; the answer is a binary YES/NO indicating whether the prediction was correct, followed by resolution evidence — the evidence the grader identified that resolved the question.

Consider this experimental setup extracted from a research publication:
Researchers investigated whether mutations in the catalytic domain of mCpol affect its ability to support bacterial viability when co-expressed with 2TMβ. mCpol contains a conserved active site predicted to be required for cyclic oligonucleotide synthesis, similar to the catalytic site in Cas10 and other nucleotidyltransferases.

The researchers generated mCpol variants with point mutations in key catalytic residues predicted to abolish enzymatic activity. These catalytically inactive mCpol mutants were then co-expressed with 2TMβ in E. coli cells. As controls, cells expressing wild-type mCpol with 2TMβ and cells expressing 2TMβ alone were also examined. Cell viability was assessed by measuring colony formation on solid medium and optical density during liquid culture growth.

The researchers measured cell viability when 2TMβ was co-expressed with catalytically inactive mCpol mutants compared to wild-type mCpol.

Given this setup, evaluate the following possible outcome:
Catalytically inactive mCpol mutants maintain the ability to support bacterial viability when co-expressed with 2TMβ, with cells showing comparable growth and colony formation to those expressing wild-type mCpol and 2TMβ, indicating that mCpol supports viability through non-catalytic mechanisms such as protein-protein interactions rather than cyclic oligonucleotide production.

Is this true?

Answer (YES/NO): NO